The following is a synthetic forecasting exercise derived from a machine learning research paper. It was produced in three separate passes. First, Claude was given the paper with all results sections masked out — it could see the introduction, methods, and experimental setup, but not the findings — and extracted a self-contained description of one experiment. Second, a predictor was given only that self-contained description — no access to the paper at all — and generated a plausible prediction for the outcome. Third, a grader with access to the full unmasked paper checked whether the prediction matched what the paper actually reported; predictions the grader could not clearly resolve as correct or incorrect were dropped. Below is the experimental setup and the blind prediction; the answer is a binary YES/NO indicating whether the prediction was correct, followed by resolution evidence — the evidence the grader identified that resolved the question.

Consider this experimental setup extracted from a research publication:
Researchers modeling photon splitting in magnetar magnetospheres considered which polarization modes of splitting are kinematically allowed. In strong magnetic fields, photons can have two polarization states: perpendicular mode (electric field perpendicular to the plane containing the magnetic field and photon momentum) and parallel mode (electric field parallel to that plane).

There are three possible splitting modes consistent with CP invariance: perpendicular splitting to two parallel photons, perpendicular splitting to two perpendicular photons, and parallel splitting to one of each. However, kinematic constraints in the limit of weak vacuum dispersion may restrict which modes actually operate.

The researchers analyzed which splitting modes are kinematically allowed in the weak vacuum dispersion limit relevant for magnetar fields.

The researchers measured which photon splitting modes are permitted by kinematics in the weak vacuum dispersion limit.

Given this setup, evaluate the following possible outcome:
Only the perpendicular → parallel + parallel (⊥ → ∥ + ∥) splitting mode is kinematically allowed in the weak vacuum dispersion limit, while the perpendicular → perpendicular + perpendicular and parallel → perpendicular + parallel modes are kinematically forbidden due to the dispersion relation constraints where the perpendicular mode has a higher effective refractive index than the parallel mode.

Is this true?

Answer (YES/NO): YES